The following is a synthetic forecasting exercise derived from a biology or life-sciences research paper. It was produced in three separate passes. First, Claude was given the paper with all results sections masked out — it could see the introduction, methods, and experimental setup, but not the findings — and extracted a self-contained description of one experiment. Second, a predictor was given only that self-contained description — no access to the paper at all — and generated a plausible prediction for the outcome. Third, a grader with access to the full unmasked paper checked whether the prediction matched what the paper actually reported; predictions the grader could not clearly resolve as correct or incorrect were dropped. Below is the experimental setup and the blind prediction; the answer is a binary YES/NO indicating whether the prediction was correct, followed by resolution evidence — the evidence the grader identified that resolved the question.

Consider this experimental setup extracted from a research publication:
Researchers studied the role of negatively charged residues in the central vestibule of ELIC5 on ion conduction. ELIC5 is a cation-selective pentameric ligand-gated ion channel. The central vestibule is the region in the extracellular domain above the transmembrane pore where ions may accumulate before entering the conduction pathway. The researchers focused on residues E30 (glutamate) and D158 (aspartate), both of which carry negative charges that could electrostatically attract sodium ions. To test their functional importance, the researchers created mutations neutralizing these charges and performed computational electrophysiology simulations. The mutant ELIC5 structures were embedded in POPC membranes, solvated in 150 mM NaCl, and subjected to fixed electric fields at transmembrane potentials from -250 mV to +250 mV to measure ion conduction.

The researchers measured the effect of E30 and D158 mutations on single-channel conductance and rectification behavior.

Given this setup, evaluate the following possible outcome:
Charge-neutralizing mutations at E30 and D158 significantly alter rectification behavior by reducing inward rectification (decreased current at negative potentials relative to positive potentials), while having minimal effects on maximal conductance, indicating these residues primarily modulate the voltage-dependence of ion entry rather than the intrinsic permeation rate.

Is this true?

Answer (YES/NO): NO